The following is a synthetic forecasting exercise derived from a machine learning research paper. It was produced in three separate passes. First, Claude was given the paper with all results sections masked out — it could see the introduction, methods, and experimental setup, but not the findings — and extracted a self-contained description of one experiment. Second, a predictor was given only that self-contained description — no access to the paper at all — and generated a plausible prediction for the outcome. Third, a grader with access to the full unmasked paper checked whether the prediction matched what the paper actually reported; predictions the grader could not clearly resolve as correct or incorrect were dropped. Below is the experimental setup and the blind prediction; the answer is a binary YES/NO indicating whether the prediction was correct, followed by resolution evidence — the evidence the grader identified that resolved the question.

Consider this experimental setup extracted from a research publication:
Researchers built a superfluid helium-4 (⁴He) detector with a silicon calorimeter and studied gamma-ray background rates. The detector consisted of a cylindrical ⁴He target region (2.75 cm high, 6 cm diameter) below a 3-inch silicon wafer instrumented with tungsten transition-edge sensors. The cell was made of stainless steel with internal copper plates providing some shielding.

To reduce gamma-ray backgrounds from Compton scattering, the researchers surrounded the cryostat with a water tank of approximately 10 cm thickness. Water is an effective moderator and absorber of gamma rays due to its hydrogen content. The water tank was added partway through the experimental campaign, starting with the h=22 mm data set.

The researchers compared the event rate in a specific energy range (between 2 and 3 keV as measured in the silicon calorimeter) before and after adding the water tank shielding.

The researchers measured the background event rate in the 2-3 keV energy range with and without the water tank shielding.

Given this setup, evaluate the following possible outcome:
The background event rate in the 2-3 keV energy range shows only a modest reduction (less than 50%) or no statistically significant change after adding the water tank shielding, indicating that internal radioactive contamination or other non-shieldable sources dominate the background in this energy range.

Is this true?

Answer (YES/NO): NO